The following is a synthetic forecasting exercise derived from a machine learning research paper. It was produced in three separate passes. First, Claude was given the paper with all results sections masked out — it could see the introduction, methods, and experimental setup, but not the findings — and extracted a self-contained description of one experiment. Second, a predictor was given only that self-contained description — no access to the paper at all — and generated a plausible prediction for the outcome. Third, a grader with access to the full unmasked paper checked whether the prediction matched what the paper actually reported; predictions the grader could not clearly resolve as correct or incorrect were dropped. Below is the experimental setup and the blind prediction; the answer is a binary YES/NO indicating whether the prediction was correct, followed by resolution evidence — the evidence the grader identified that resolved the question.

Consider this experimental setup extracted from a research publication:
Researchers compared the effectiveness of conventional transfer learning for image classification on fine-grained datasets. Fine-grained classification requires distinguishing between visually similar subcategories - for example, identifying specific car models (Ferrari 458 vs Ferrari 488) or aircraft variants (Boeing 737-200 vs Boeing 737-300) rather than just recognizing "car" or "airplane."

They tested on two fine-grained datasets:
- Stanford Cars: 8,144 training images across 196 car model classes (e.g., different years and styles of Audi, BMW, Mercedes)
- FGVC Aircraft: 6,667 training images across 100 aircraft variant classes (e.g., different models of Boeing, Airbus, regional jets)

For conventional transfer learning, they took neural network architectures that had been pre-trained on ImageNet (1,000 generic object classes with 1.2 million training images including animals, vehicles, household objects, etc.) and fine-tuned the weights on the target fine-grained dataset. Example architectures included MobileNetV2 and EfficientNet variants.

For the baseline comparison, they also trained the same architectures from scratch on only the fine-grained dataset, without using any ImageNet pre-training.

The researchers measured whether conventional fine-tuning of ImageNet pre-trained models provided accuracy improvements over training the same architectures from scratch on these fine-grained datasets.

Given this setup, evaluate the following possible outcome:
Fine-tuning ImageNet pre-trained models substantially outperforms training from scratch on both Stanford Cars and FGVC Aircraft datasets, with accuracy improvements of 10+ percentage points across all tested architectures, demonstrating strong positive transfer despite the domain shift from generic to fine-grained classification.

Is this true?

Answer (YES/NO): NO